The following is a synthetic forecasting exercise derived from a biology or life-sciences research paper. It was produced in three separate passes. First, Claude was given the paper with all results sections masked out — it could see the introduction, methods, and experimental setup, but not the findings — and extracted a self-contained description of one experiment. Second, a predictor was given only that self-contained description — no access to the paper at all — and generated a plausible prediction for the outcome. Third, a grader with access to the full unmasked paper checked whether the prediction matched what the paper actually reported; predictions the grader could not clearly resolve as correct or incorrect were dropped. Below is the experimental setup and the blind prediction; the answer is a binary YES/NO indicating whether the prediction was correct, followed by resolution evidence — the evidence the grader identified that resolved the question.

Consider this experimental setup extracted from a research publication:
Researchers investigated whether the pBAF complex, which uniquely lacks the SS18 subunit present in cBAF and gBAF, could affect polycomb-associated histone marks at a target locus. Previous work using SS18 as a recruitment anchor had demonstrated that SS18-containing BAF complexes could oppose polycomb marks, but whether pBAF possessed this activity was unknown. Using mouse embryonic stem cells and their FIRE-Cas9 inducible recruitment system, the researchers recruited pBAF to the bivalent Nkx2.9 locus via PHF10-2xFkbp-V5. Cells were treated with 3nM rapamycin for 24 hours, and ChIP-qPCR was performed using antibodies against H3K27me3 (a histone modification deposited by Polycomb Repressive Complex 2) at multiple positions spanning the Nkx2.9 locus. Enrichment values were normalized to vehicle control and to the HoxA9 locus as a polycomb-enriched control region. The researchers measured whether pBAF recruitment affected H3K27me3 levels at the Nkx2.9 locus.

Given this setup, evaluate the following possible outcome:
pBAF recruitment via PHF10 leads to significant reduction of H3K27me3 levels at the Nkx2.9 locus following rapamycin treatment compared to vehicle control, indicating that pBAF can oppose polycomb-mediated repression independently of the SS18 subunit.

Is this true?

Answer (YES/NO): NO